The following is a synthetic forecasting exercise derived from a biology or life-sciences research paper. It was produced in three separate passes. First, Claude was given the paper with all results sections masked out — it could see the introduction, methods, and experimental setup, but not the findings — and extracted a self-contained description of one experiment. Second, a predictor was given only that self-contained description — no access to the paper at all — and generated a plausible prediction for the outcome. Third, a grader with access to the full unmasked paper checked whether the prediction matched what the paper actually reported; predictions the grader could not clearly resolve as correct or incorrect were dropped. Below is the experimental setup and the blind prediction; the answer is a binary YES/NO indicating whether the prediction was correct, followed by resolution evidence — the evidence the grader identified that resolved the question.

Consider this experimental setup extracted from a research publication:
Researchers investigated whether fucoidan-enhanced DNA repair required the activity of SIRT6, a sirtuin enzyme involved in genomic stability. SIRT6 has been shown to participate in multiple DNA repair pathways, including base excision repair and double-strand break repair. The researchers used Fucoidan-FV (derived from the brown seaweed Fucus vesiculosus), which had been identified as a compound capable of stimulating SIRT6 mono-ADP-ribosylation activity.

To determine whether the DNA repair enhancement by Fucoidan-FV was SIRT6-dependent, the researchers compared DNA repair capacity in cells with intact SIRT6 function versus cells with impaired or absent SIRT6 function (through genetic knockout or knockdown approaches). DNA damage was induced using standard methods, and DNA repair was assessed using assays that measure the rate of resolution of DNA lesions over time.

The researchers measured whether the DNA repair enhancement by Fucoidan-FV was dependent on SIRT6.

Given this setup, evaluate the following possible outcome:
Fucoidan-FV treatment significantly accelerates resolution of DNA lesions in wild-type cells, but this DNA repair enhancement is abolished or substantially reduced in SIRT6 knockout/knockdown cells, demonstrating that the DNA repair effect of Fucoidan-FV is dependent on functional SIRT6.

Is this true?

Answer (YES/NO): YES